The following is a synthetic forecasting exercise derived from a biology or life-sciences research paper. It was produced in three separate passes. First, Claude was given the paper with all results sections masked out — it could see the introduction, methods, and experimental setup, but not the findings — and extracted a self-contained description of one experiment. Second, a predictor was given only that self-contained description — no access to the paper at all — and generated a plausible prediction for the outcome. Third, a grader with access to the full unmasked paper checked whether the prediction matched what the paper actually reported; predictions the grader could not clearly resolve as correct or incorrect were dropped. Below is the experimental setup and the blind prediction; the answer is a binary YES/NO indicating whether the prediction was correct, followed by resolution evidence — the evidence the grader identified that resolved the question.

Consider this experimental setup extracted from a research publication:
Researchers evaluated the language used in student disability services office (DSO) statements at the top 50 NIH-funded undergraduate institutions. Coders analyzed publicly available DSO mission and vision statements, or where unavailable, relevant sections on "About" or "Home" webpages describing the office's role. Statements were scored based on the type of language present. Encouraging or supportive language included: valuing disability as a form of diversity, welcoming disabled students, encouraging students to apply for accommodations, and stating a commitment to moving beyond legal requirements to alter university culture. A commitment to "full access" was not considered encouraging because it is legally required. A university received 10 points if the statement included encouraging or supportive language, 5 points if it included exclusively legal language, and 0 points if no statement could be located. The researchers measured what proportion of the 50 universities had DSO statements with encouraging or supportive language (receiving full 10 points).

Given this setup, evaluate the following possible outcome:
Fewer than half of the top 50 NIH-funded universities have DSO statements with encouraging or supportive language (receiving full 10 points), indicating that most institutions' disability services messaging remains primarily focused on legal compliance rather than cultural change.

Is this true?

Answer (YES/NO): NO